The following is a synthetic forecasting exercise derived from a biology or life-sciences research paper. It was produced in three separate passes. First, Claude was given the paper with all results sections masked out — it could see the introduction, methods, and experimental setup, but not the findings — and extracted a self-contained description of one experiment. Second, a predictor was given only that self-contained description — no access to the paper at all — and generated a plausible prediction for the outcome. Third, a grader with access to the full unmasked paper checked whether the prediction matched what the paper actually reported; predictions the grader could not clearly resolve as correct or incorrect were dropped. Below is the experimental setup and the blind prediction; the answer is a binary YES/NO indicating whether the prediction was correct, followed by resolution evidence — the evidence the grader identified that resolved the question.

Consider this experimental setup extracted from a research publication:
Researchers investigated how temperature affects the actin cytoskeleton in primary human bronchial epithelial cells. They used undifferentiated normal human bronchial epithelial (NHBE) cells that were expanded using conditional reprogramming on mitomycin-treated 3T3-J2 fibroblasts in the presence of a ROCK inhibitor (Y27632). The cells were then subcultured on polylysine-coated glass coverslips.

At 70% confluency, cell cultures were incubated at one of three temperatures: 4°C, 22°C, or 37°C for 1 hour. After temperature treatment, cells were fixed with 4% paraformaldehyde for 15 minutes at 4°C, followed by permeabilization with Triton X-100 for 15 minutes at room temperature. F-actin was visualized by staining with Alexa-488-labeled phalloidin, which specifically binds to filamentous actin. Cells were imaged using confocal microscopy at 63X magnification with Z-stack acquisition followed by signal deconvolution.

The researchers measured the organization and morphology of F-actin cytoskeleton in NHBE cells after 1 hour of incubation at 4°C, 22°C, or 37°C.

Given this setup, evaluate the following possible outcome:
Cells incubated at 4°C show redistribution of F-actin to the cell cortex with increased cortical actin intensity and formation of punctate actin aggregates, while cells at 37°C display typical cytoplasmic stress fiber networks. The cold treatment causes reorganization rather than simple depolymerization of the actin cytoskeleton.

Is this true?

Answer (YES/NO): NO